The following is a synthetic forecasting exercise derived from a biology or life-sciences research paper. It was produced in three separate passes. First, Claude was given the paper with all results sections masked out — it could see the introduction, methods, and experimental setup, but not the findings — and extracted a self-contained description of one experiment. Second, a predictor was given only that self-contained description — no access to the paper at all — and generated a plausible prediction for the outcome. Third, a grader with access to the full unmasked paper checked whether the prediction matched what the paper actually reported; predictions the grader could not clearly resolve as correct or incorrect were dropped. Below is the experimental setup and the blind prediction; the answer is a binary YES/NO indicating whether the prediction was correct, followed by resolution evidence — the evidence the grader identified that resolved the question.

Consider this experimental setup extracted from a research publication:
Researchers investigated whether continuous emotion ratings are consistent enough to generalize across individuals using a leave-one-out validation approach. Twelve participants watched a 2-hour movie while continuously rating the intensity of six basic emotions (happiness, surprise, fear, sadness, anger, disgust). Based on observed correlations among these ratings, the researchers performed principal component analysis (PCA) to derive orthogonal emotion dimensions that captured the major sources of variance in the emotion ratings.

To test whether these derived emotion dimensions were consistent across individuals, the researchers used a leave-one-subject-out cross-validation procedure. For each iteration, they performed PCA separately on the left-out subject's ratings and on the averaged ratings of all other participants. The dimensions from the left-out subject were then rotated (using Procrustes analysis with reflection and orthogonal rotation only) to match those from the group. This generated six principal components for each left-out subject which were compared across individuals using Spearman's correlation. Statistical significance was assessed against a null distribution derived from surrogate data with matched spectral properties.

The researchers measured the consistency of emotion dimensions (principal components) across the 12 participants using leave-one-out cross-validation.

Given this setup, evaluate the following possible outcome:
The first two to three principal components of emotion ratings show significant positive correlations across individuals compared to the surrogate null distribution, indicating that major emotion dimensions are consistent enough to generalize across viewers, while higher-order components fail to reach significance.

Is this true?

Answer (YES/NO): NO